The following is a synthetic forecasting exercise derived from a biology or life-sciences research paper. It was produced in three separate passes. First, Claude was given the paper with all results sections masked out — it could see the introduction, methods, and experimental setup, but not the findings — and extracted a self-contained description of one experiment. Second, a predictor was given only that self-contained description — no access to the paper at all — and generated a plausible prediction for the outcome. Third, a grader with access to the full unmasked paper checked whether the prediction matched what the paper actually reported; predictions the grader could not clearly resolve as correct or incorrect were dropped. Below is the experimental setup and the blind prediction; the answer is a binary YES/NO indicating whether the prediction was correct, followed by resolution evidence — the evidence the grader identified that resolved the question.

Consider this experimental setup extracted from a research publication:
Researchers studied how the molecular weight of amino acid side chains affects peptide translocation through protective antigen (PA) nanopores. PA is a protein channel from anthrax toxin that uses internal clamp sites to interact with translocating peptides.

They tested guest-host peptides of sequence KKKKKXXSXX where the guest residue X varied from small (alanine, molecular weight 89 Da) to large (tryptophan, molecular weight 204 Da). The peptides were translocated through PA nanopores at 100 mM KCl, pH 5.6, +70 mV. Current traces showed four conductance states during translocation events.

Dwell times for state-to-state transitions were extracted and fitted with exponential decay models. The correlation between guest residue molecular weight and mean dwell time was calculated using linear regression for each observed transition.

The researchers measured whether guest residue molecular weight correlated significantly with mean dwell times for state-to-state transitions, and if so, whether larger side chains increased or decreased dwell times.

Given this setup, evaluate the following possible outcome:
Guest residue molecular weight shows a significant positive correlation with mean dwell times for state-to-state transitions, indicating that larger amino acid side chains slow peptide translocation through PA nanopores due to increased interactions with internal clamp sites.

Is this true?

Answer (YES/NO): YES